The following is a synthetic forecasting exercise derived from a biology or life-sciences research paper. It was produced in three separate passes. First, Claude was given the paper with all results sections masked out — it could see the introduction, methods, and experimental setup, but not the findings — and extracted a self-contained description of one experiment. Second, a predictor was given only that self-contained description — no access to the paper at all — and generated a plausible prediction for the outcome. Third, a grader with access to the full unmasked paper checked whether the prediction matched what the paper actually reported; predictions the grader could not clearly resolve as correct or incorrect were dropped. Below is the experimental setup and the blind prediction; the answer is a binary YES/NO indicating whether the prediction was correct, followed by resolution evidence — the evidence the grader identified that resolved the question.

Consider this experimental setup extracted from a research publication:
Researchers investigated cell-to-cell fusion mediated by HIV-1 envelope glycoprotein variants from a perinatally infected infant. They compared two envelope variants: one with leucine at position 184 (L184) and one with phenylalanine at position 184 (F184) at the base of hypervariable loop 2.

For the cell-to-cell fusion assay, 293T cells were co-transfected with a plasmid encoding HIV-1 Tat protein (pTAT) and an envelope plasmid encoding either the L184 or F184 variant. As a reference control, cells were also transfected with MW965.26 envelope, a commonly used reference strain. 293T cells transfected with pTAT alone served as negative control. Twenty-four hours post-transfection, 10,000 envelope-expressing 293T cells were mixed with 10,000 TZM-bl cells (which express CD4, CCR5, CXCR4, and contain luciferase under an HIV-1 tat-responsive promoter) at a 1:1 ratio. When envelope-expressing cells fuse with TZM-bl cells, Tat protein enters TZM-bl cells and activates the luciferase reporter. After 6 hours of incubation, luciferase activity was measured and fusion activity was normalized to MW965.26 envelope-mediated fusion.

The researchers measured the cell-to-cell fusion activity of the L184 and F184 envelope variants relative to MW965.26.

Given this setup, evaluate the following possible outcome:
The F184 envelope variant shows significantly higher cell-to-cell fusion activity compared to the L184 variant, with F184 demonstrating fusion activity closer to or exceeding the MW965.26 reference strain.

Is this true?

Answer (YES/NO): NO